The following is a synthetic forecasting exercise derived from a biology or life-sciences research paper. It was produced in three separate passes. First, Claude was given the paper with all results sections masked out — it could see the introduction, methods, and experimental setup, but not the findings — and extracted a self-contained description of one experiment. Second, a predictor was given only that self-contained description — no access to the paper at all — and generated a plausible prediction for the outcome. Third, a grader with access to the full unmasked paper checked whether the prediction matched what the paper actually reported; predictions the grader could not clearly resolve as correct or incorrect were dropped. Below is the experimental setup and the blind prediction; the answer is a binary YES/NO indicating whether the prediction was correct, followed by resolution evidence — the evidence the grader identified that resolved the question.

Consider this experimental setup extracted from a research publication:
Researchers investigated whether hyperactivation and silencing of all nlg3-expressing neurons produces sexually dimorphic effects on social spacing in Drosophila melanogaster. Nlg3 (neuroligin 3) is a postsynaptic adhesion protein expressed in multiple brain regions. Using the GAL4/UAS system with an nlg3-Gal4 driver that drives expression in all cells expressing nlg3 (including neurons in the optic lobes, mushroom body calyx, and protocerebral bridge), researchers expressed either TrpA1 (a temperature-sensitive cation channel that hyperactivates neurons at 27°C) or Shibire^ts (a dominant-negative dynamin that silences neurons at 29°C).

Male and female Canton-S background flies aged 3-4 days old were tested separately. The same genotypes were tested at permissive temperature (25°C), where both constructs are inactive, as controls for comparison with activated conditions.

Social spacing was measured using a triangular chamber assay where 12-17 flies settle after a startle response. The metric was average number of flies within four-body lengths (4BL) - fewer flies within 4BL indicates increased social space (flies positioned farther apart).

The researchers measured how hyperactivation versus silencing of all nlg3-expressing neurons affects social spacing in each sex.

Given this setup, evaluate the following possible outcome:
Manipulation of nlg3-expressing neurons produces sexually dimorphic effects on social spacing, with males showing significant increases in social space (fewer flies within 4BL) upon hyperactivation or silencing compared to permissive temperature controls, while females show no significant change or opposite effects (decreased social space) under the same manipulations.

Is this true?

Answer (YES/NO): NO